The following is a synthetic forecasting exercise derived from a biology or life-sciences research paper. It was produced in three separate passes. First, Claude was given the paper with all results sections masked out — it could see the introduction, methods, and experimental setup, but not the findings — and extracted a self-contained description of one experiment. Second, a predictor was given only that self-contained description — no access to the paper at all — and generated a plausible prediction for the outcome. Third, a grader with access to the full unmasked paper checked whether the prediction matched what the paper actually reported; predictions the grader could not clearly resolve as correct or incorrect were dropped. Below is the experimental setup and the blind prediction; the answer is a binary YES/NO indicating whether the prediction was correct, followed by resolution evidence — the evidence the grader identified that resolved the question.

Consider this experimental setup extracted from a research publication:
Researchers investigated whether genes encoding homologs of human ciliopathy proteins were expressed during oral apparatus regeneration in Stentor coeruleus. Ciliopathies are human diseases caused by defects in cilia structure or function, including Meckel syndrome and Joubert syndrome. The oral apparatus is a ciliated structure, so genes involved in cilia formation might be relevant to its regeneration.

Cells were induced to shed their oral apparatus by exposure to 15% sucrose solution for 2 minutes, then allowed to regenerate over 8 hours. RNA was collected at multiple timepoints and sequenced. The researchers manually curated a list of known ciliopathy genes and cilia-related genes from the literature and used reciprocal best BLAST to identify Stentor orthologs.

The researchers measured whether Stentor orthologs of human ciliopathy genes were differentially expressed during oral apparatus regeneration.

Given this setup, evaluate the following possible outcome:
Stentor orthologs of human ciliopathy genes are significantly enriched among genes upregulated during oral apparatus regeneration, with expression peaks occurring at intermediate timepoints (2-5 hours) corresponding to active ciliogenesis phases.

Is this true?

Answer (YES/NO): NO